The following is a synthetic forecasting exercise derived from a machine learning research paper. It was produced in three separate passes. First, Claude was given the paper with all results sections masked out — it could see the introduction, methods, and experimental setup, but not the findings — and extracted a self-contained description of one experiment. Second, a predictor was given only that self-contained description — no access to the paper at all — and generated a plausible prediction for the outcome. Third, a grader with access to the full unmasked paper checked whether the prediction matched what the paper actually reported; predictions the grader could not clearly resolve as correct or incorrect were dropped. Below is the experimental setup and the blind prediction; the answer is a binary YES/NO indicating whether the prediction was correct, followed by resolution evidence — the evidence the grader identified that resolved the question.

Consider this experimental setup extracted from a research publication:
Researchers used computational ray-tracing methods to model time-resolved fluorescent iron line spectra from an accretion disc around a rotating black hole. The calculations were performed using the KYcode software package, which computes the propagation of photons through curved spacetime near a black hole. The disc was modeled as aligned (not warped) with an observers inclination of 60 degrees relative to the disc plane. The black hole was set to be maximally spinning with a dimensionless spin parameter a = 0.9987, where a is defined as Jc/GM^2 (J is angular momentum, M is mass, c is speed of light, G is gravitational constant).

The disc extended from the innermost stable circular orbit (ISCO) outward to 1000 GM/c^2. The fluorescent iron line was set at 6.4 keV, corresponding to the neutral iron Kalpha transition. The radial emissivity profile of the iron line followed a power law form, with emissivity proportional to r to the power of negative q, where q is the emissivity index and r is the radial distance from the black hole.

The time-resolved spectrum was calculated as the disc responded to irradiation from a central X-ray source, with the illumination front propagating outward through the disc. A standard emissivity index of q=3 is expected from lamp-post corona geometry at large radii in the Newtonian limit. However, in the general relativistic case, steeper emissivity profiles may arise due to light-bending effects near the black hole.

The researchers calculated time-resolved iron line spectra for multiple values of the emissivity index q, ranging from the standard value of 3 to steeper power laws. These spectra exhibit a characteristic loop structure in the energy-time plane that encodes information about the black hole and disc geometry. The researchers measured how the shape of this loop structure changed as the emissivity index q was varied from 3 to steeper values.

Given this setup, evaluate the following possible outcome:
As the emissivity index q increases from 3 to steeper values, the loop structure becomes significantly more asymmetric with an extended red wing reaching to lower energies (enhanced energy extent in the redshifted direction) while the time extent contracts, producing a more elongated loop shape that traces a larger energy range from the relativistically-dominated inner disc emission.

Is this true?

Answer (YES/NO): NO